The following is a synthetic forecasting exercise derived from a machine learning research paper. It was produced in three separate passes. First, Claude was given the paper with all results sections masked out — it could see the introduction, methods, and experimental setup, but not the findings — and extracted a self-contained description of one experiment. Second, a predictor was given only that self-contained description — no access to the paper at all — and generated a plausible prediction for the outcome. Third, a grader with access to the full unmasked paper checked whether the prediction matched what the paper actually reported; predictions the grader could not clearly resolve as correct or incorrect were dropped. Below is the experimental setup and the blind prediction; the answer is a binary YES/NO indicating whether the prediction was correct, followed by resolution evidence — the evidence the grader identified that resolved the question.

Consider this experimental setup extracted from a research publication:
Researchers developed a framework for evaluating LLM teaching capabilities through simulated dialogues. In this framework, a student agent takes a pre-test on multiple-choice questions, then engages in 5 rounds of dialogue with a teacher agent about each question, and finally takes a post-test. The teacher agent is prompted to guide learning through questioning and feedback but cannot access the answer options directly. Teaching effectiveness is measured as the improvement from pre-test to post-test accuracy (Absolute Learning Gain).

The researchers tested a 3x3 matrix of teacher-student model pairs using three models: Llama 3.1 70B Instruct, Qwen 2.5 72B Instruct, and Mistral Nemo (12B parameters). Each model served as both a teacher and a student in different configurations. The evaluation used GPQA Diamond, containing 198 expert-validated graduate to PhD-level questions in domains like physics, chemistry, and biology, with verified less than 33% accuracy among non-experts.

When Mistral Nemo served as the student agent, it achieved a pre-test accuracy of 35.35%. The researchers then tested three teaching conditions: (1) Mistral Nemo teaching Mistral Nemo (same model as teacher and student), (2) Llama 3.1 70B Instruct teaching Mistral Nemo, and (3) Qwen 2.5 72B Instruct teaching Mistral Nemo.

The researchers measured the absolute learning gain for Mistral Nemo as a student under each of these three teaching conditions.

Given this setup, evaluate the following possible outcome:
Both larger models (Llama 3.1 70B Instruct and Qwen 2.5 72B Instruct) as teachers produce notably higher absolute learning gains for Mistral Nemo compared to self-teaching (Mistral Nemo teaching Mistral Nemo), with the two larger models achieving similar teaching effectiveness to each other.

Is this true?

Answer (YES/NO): NO